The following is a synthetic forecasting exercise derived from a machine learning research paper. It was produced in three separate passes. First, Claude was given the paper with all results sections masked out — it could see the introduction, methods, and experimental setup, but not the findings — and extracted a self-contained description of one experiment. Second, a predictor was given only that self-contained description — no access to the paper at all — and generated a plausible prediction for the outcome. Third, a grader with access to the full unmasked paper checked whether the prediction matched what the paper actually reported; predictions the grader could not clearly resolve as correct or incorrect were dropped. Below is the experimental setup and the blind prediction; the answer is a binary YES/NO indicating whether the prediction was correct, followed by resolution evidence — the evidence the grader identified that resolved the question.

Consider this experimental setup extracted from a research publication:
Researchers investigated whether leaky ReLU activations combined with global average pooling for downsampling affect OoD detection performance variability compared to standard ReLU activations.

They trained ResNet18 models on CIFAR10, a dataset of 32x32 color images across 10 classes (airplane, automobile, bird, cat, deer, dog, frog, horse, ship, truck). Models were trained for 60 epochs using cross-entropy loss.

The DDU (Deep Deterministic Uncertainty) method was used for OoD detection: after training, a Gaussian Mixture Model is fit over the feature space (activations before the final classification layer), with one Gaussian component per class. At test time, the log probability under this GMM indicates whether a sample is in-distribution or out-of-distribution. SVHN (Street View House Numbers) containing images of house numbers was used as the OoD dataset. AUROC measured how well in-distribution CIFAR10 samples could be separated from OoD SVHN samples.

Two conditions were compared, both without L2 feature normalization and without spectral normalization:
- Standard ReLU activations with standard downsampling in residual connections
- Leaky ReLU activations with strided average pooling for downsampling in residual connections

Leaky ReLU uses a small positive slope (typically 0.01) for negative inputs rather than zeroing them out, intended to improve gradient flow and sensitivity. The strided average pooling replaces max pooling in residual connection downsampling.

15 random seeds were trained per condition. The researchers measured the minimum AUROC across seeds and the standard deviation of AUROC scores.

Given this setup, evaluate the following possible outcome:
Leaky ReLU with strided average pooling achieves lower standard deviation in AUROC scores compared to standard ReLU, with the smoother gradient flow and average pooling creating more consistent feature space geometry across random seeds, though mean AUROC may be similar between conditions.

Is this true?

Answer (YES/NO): NO